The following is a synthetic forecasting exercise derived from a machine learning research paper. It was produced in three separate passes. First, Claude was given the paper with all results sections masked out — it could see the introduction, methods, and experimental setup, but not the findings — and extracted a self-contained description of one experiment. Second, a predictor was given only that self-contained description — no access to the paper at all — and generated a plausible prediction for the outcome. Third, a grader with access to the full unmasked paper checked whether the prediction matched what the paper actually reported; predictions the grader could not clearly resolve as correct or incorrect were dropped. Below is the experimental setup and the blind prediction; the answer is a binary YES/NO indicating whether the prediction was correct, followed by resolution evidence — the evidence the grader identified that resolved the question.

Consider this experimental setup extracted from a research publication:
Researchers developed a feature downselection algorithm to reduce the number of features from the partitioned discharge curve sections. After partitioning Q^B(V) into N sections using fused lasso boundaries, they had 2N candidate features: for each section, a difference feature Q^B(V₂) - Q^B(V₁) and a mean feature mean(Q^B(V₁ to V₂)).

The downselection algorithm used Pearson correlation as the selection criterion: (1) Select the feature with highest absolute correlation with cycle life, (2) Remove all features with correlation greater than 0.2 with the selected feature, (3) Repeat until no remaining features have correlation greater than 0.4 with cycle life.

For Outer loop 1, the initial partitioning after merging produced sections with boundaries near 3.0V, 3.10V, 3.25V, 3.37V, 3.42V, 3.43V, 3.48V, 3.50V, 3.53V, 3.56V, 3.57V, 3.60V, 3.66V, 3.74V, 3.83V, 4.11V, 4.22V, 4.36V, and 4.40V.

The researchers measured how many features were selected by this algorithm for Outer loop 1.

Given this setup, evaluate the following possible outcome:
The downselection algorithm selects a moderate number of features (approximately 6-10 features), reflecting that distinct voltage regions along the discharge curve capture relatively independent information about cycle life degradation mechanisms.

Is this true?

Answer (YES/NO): NO